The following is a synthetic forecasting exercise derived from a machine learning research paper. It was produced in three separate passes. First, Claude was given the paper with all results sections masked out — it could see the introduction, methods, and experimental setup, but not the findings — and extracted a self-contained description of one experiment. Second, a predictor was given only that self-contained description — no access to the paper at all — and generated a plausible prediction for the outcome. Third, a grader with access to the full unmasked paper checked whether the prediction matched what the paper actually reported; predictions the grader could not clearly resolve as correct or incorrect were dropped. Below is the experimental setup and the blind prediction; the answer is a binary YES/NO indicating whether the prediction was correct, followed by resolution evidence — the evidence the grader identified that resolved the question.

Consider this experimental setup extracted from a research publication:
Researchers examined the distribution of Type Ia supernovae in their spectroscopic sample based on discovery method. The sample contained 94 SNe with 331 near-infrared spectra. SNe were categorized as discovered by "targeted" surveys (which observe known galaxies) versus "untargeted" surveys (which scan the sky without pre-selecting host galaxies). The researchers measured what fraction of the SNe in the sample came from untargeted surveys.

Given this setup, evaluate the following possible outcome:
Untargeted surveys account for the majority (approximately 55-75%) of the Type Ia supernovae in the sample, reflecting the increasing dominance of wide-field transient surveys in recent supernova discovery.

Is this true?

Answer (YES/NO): YES